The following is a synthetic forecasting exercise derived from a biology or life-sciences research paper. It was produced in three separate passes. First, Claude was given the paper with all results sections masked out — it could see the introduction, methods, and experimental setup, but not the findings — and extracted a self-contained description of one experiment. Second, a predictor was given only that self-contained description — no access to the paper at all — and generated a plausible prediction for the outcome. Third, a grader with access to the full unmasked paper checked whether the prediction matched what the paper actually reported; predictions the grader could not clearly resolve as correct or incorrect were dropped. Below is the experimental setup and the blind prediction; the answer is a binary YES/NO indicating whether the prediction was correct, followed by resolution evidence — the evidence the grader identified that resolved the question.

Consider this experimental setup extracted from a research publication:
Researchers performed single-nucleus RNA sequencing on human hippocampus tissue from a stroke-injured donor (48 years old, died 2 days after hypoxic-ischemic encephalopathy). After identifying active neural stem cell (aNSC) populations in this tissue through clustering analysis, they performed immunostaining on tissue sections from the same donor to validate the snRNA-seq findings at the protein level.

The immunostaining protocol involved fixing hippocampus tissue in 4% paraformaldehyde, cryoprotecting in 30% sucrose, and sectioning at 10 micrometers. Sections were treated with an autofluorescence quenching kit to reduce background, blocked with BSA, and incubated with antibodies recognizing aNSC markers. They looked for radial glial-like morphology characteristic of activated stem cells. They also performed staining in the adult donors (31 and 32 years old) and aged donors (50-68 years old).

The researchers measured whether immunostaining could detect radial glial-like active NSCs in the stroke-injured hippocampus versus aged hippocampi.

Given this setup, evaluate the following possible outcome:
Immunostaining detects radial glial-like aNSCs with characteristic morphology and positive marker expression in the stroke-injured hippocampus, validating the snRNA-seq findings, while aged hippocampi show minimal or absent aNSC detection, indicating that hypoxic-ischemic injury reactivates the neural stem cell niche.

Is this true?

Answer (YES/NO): YES